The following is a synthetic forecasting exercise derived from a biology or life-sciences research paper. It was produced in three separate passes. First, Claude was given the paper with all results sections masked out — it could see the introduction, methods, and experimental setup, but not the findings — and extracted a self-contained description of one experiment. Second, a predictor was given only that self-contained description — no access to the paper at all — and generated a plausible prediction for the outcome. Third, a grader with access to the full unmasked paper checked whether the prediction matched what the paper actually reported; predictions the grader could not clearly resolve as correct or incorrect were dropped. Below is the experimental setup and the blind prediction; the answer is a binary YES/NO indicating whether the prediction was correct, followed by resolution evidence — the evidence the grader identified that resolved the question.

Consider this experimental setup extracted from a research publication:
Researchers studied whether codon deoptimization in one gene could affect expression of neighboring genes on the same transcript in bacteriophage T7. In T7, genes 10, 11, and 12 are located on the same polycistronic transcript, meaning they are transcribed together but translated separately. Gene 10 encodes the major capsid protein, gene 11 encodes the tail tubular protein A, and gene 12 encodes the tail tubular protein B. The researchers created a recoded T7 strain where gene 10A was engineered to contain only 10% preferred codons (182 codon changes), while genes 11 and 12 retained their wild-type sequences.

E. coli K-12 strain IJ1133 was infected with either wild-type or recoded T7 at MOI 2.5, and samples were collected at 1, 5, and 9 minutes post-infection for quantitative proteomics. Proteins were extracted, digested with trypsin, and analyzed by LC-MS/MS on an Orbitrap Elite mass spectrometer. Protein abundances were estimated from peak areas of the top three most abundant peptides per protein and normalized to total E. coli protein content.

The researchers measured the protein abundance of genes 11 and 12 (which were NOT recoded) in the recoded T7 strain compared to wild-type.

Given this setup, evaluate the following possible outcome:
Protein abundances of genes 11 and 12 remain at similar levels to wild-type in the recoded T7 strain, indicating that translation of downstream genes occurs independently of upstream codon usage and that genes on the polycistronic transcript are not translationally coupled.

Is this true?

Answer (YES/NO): NO